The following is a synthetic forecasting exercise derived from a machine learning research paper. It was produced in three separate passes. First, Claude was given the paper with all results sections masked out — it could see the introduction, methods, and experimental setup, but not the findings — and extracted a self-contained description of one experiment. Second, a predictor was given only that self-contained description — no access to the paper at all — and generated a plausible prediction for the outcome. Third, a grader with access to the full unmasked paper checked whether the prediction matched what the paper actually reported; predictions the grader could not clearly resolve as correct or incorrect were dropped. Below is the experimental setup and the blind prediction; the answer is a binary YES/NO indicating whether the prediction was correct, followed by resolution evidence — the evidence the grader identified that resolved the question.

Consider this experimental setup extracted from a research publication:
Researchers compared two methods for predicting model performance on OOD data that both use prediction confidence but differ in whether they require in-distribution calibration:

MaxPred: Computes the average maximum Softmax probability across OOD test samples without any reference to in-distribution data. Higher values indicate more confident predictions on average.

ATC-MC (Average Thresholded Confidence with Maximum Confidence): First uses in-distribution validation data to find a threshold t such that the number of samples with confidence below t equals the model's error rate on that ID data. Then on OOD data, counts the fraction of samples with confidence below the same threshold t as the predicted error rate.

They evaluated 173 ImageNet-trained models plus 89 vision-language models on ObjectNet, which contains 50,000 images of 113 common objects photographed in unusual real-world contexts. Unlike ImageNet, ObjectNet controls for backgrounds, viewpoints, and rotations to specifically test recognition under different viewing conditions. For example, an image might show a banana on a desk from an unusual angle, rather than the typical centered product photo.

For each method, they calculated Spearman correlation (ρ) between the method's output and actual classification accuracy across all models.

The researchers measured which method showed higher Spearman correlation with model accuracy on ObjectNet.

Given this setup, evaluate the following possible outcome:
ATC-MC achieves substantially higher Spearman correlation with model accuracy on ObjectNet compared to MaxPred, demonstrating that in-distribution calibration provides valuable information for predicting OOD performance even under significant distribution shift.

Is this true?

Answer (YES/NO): YES